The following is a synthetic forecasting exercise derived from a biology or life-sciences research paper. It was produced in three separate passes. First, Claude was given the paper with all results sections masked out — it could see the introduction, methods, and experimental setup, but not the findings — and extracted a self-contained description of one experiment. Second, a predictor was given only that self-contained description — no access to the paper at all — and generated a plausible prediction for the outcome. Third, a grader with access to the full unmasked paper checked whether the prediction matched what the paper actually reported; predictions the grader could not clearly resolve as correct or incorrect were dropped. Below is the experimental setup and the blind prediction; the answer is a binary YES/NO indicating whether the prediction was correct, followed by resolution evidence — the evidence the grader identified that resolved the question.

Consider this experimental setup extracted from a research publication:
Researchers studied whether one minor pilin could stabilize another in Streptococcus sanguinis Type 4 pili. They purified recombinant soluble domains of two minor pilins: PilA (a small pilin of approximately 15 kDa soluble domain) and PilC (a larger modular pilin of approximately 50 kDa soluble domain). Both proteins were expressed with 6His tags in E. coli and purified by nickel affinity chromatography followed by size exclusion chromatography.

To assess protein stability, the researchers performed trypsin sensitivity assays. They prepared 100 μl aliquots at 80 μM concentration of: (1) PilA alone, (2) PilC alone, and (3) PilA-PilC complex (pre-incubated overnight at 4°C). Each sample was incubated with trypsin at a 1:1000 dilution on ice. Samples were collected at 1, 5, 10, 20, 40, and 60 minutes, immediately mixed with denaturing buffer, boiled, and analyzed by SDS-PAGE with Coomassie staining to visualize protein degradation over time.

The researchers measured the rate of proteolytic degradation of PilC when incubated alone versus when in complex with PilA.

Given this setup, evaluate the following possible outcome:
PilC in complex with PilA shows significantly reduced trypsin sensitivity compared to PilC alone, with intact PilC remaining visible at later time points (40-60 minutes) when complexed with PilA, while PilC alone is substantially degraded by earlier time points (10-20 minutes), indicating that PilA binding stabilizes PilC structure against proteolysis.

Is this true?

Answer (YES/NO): NO